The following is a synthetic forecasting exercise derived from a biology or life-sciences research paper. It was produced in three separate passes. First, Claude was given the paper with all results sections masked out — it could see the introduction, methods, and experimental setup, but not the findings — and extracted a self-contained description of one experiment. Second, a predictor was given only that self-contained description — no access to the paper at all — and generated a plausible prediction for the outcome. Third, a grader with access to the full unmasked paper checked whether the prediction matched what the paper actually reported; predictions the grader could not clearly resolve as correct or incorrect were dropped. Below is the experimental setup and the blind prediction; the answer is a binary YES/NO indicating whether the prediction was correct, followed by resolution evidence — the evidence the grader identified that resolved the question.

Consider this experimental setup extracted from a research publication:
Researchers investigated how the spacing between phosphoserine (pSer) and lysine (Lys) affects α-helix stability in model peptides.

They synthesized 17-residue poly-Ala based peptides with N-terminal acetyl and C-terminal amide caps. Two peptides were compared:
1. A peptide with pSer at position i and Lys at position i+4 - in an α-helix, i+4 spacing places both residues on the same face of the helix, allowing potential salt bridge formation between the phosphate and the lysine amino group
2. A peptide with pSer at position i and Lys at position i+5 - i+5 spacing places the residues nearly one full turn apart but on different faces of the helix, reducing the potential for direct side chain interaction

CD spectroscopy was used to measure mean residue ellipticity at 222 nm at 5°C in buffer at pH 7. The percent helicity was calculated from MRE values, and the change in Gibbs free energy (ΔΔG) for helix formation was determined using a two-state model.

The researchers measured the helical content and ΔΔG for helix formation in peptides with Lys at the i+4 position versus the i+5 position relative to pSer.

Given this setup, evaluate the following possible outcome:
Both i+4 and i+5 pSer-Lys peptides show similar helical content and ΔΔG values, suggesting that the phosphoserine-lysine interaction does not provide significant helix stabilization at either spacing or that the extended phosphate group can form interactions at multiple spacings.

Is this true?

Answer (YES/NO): NO